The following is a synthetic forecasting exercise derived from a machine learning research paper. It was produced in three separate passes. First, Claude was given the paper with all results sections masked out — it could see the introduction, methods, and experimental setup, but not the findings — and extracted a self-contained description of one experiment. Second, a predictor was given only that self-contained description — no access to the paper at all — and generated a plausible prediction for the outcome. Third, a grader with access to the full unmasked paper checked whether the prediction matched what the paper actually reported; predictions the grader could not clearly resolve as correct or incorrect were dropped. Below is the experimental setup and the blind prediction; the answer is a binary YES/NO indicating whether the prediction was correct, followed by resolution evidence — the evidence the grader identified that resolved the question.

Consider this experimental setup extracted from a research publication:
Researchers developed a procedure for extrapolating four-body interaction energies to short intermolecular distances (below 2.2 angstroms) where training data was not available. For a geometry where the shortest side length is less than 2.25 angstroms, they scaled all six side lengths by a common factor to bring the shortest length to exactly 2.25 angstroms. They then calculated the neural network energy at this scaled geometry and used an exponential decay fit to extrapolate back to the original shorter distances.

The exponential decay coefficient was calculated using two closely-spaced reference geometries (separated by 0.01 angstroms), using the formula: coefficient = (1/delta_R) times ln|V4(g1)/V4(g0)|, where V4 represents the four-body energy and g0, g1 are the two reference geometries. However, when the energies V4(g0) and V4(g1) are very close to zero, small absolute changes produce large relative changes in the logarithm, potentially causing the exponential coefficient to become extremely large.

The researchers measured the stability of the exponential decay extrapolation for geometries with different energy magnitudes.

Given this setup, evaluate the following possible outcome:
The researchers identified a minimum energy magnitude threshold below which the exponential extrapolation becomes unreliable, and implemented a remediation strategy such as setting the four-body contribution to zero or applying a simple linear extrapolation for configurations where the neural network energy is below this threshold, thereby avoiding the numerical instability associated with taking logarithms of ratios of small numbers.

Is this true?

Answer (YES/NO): NO